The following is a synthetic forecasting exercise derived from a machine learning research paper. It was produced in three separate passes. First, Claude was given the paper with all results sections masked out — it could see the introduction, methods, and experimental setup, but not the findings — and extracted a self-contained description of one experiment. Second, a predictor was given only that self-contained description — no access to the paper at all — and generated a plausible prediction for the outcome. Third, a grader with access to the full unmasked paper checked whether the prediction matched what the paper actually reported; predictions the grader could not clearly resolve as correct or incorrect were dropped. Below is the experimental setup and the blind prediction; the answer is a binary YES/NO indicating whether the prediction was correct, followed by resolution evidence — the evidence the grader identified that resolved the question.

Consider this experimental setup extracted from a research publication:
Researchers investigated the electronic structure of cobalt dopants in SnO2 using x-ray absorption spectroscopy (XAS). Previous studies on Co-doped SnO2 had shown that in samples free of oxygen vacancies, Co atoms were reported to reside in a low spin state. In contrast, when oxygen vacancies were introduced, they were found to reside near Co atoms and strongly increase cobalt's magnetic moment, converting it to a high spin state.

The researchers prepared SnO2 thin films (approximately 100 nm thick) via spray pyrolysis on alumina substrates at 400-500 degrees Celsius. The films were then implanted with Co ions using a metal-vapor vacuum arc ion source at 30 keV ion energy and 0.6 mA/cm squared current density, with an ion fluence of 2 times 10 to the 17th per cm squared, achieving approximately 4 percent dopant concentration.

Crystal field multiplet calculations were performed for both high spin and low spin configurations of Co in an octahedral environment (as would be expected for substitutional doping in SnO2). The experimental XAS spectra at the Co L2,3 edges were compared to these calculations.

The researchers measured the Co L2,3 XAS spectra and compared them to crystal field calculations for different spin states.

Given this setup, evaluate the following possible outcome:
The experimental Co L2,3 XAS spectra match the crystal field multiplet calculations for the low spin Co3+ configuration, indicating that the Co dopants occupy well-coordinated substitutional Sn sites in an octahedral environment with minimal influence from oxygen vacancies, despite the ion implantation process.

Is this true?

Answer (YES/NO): NO